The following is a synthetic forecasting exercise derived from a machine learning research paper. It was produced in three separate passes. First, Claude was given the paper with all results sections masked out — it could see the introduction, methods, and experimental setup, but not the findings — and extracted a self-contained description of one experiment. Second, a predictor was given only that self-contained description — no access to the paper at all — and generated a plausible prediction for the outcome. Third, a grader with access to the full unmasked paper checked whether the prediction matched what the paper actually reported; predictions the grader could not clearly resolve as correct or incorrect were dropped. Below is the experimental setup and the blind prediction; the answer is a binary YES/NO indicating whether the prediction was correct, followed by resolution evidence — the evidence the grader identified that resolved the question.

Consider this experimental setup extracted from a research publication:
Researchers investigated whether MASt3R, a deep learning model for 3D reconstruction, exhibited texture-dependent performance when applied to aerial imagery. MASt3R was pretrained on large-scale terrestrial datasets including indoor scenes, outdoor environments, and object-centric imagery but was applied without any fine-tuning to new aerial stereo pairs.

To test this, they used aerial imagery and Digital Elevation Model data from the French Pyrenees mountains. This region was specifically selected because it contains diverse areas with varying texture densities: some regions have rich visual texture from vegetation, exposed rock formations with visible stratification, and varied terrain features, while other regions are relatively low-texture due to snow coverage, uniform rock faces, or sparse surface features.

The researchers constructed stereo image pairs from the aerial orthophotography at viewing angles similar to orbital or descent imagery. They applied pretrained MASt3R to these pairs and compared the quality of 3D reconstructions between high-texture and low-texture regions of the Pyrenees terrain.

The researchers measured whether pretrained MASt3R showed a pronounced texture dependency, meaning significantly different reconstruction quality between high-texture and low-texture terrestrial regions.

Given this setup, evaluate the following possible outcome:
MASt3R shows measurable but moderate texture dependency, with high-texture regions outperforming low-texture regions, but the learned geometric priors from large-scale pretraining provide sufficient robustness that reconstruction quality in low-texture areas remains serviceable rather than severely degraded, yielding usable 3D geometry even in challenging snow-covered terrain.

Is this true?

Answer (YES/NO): NO